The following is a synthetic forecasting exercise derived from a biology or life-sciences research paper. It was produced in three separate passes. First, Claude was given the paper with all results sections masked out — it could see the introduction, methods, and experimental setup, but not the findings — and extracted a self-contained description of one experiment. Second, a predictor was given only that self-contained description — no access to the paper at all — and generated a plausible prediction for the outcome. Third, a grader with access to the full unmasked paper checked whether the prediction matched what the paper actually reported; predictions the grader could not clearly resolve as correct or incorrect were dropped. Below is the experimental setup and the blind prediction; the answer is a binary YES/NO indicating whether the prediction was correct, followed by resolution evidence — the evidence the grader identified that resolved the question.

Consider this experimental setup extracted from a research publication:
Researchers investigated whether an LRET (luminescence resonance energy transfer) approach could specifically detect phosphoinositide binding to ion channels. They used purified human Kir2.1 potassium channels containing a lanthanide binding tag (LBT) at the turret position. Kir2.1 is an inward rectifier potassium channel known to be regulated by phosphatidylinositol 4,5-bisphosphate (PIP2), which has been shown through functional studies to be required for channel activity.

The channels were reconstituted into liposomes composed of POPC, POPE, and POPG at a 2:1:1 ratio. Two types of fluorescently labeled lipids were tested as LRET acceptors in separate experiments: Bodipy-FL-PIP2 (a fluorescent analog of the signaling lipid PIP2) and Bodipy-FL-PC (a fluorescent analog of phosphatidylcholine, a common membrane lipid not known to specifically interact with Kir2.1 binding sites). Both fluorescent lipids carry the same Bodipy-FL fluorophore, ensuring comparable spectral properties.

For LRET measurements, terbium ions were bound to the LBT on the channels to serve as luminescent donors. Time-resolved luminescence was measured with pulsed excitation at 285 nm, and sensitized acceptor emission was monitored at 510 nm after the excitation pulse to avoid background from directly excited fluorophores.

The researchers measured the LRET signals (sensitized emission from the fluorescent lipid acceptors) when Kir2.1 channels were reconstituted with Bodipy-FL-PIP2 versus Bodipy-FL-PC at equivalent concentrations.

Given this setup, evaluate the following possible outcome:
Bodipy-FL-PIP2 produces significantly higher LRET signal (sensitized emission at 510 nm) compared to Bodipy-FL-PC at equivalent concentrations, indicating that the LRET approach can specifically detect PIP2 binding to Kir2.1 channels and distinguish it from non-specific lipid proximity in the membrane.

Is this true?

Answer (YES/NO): NO